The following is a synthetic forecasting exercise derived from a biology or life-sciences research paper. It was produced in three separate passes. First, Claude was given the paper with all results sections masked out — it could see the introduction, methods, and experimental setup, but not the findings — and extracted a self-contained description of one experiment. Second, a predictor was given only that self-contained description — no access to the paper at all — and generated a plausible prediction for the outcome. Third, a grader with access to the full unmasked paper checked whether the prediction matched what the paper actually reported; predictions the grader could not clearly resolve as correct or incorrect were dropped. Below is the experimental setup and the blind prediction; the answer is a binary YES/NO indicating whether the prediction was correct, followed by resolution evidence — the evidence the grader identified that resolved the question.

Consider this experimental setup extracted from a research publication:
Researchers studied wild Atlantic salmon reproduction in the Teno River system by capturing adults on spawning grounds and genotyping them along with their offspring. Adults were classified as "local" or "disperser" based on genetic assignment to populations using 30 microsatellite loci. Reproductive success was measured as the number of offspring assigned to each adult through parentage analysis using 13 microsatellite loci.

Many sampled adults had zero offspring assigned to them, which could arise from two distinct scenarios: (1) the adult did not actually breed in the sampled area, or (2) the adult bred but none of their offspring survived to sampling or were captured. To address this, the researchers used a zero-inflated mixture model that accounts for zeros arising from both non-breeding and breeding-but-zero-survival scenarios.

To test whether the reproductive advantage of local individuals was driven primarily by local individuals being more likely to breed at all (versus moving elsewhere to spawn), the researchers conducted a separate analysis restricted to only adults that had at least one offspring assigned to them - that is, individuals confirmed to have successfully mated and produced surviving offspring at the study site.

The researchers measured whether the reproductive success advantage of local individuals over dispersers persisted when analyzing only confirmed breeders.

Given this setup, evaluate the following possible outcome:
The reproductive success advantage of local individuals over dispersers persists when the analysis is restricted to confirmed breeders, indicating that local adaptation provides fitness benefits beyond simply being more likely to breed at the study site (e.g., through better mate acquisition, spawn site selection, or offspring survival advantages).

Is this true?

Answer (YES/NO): YES